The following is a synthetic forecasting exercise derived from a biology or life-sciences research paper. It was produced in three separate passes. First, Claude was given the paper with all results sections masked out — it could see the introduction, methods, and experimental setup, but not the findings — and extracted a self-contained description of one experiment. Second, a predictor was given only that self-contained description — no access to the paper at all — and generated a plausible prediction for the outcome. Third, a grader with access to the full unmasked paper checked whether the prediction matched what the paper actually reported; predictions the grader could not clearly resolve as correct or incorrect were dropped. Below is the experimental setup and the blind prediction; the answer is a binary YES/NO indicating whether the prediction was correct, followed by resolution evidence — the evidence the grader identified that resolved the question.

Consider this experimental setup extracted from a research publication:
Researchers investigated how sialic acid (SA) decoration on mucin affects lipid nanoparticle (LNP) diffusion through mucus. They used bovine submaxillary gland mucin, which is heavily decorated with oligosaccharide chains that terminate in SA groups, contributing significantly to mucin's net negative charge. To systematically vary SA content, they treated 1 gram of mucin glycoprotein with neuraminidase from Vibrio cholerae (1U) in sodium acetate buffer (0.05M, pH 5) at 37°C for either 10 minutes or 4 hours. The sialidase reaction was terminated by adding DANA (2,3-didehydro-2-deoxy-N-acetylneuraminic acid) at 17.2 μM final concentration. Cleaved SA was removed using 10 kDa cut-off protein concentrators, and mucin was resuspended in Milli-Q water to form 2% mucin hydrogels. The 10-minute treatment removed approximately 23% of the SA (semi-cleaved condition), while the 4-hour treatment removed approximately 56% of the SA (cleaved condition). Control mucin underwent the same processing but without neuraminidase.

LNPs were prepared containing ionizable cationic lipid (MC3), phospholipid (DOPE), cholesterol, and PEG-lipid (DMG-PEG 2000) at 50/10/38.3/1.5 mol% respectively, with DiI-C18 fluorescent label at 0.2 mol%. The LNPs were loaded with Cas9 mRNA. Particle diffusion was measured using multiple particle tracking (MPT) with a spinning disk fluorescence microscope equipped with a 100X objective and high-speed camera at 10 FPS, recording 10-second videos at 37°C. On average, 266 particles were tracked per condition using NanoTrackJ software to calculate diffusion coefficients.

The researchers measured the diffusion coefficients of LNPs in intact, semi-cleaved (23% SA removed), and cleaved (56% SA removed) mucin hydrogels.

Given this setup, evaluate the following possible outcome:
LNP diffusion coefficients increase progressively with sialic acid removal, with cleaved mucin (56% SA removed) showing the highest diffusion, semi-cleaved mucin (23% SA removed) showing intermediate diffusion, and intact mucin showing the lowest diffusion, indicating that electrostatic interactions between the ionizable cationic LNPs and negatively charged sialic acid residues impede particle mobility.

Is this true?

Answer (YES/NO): NO